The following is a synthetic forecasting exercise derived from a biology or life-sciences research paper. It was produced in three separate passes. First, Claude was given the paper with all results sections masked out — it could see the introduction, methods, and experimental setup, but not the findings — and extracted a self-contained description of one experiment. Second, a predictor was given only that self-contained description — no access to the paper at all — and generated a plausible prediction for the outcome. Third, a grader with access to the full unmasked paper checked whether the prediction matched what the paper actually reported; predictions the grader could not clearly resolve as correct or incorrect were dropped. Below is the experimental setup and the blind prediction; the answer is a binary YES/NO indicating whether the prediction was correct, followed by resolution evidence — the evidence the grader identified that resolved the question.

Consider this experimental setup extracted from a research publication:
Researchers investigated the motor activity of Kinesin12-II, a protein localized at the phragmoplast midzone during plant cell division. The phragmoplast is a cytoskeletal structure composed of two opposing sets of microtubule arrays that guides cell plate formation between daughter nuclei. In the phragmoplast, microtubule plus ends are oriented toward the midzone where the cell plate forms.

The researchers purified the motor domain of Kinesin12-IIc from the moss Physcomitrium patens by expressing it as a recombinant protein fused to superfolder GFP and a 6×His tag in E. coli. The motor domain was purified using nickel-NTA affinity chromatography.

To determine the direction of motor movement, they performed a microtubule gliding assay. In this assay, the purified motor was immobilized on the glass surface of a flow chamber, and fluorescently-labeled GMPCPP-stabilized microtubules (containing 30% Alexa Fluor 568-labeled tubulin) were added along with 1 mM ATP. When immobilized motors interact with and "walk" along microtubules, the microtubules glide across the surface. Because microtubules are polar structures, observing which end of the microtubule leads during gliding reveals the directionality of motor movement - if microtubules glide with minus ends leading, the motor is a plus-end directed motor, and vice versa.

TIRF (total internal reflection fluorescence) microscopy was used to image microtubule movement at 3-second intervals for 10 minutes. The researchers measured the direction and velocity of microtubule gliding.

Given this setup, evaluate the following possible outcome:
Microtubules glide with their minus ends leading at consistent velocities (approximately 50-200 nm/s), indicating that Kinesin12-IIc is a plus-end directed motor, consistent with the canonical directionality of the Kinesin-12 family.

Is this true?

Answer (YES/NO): YES